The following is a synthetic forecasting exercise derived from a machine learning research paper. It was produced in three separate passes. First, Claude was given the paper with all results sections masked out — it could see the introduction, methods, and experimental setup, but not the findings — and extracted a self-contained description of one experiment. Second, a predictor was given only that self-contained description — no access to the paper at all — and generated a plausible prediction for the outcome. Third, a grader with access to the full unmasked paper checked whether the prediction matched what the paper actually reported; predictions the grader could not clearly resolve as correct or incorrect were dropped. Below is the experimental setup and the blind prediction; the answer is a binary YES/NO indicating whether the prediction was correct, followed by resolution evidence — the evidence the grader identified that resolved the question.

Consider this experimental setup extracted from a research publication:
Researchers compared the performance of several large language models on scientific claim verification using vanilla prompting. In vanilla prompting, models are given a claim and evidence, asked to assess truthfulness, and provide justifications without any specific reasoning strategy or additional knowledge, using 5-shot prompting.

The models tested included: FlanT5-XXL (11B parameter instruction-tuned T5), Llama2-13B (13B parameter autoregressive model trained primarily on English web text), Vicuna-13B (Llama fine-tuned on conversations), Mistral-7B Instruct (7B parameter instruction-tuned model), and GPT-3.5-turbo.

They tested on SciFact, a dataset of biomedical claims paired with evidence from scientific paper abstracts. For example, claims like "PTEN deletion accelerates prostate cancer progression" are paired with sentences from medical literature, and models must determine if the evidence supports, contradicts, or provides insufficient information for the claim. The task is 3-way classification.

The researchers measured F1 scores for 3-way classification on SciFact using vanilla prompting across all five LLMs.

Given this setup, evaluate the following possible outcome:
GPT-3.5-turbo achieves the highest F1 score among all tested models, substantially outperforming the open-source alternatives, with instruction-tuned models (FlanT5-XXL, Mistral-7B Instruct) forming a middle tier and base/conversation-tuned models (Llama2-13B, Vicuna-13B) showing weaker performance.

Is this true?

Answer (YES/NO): NO